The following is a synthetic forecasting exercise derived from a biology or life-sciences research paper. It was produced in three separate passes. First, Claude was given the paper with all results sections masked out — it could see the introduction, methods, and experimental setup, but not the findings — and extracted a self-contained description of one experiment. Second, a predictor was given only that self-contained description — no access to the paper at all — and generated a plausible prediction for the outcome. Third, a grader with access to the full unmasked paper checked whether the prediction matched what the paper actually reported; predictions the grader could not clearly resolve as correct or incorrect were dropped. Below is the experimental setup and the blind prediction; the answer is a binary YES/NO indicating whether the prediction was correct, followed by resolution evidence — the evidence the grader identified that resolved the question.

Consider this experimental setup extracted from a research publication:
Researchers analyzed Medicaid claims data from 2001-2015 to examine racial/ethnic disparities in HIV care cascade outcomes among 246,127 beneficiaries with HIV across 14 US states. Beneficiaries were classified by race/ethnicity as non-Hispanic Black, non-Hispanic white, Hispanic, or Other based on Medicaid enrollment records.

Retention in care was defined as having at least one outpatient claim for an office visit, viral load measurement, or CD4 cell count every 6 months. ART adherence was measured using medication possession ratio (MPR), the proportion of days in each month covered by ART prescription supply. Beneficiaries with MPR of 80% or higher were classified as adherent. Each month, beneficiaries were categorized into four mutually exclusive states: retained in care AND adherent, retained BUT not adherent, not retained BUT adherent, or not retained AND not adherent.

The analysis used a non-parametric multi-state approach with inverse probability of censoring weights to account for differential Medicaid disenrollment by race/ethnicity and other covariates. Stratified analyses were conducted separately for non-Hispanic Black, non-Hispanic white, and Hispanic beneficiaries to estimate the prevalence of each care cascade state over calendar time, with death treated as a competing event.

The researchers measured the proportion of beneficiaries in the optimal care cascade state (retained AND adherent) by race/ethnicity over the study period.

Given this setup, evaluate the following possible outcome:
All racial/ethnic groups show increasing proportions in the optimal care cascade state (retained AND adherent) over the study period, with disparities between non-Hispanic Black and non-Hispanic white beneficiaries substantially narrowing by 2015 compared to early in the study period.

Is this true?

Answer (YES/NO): NO